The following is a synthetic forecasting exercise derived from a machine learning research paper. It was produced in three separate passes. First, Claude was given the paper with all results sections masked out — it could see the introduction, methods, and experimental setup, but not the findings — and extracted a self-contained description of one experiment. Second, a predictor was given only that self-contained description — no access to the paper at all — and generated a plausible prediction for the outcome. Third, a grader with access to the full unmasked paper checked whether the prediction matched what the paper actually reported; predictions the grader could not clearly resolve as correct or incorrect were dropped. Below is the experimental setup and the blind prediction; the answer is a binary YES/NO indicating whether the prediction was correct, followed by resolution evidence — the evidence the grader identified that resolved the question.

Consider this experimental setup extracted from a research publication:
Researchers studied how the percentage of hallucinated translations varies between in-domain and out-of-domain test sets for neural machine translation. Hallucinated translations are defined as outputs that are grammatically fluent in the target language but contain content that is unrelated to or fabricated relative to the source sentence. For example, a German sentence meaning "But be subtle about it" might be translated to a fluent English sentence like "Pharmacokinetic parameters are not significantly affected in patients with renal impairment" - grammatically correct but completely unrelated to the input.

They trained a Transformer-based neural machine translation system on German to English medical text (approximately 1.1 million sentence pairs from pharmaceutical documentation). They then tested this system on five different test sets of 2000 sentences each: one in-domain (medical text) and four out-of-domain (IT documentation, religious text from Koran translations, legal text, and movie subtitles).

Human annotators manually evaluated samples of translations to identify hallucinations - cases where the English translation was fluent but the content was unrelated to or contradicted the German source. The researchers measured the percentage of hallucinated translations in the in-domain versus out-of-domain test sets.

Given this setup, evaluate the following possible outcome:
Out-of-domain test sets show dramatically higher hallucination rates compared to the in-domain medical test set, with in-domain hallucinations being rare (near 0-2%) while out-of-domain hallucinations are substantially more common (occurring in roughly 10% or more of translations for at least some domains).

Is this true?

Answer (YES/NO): YES